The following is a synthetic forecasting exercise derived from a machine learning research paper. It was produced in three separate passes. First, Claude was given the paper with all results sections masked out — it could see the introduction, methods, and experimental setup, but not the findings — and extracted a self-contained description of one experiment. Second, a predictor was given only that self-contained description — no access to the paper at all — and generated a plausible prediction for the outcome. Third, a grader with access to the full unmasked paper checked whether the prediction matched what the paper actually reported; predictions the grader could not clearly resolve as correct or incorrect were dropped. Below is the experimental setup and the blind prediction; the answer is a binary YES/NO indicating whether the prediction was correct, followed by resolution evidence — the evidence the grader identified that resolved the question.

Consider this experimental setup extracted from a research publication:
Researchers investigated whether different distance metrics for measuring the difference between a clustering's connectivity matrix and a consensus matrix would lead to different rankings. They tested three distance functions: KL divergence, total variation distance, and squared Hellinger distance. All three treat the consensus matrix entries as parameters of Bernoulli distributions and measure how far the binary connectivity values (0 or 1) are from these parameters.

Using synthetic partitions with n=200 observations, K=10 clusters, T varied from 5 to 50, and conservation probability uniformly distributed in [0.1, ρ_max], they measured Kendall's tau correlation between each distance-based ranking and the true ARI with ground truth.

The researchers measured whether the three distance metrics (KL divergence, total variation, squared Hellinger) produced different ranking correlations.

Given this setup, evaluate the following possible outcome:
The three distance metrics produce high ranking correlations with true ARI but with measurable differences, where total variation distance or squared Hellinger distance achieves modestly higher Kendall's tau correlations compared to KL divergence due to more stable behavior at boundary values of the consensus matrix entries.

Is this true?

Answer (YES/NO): NO